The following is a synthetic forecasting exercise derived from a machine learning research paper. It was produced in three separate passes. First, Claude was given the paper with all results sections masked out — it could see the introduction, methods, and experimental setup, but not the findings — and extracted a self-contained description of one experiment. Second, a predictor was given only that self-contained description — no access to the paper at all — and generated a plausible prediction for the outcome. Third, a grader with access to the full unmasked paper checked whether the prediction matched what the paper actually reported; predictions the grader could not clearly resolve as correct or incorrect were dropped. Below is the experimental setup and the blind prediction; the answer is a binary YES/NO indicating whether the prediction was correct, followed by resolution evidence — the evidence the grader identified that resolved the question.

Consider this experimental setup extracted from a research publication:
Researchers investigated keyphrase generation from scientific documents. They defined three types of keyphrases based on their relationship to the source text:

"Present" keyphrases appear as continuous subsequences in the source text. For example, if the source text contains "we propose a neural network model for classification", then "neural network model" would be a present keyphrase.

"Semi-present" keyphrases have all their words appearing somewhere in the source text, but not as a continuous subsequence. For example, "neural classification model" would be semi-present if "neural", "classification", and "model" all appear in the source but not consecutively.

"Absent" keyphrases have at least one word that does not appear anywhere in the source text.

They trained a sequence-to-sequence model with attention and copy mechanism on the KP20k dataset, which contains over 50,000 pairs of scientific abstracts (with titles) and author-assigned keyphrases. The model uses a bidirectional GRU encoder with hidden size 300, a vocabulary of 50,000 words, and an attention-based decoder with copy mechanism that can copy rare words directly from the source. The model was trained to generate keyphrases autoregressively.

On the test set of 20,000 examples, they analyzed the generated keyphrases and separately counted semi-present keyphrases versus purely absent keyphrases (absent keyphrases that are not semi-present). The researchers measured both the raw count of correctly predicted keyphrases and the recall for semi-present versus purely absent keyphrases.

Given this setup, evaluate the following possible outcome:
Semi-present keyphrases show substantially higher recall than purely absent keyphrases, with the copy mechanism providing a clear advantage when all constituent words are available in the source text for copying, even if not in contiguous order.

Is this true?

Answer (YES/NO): YES